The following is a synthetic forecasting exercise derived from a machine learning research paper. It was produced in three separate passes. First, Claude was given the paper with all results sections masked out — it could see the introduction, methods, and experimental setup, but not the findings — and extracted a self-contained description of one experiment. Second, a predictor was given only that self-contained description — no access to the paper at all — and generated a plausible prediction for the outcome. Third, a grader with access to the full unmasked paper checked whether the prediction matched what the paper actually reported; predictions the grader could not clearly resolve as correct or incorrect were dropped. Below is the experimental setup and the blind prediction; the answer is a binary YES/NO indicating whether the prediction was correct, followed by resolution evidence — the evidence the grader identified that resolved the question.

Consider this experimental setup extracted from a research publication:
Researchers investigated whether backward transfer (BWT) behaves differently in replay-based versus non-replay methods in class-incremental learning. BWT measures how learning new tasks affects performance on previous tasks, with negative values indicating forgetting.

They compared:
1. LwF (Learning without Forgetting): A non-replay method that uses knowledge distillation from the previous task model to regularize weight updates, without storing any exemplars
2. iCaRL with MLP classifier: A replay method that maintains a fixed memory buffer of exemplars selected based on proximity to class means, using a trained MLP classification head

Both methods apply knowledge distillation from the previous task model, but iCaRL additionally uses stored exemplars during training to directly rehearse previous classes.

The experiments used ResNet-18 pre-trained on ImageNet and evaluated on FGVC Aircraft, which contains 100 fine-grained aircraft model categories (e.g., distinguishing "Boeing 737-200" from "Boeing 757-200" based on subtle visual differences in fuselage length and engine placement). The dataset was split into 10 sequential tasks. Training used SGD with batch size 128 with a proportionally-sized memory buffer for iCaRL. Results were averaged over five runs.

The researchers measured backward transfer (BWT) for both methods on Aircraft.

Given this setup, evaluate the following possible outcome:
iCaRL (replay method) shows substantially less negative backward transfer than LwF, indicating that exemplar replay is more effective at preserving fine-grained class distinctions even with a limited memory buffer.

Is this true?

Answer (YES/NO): NO